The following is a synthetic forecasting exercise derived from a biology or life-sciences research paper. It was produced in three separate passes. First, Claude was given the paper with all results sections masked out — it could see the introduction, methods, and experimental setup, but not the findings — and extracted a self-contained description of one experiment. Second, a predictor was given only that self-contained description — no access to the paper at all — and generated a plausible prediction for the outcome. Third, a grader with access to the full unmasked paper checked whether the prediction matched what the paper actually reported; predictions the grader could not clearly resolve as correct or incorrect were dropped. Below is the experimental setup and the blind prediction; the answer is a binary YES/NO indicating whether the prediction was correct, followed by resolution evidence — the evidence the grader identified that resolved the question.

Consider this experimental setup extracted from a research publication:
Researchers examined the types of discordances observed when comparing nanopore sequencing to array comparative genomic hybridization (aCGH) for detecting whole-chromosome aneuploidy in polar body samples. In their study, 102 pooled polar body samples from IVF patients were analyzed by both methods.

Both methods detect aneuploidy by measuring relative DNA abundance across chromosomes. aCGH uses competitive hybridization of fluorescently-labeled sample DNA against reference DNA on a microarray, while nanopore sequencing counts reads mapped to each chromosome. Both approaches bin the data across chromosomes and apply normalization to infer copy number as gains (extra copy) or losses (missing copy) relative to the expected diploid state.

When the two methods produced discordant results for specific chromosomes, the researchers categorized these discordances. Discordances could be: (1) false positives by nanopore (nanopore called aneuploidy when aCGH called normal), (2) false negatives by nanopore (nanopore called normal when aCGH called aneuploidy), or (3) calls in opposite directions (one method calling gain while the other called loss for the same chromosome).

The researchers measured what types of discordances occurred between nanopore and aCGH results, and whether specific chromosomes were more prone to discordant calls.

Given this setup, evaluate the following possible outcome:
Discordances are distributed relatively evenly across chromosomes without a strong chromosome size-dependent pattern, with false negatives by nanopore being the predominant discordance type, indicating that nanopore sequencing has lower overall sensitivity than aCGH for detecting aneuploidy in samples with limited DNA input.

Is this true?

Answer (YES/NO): NO